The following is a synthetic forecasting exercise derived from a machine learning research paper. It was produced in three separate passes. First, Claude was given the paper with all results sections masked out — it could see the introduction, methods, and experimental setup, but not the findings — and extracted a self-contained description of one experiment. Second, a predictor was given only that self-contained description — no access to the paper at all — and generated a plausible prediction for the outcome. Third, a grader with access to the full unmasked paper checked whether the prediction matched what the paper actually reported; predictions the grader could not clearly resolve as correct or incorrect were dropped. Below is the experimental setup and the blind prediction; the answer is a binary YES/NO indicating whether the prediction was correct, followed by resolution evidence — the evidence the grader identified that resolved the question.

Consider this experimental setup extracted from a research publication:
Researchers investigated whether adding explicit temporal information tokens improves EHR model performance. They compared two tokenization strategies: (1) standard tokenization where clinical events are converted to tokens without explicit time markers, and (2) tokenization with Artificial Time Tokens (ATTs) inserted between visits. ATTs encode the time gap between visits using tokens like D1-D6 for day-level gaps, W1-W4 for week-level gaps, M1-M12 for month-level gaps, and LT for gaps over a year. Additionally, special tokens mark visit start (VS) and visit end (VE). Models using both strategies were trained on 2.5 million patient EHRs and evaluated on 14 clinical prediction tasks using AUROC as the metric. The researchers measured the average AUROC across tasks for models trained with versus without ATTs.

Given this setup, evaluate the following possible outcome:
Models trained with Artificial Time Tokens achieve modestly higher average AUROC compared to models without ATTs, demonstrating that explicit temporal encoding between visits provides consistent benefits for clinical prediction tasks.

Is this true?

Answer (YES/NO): NO